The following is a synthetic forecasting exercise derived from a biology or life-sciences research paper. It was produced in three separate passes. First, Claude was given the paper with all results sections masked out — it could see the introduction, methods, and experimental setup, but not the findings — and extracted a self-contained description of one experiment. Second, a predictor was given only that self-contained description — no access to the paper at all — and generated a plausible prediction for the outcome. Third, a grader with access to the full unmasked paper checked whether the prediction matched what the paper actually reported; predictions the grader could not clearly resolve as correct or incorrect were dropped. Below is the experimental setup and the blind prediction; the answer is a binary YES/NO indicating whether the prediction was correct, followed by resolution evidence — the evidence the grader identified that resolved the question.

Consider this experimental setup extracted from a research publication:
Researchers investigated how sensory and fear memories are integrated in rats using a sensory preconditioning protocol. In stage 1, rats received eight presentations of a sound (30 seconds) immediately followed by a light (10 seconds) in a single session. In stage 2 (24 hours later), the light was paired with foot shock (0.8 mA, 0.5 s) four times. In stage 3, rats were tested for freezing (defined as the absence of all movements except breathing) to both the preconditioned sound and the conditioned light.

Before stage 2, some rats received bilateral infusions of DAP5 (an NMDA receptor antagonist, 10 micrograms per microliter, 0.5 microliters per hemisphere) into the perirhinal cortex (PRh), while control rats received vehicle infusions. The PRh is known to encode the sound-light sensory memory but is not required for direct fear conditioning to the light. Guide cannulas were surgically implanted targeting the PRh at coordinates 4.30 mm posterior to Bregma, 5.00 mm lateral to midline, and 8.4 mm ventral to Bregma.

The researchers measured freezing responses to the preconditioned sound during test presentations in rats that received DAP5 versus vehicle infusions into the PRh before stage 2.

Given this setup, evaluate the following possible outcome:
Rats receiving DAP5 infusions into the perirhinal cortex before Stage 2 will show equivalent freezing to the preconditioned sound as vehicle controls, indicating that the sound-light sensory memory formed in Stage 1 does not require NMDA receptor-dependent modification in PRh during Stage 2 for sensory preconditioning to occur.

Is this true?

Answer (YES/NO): NO